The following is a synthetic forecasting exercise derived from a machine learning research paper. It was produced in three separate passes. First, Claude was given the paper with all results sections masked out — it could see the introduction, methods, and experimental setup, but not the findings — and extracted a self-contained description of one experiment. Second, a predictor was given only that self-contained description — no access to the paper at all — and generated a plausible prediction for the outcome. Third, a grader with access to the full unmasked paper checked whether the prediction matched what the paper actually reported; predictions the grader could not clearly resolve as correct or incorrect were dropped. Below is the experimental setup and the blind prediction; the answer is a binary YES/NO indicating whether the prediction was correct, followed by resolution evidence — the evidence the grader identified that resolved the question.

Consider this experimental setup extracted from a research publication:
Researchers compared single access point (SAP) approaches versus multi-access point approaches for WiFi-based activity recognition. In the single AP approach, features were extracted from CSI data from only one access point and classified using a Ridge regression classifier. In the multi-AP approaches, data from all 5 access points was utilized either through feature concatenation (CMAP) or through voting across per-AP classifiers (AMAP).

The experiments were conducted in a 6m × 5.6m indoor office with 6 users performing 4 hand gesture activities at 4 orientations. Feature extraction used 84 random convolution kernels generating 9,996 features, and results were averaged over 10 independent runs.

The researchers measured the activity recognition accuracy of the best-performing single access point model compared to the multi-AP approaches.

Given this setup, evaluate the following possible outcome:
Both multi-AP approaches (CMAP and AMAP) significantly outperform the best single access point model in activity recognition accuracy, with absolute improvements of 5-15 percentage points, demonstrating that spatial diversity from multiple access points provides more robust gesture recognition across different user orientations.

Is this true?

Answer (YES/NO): YES